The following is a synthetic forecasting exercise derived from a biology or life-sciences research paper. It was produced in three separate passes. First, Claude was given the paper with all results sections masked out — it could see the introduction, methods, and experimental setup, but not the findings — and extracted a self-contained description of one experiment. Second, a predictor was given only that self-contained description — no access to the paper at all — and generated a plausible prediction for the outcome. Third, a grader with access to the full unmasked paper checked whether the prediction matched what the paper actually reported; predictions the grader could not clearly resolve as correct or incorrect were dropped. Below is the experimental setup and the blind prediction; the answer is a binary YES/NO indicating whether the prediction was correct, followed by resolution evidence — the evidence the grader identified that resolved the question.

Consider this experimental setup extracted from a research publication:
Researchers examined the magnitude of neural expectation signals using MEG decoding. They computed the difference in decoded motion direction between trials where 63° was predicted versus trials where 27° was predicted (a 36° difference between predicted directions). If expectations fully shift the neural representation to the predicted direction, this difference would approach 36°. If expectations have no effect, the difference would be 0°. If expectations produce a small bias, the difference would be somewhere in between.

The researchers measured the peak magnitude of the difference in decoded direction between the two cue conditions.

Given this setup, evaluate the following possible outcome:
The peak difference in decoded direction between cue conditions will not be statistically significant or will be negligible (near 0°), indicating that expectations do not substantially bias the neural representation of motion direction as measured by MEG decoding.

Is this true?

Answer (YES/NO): NO